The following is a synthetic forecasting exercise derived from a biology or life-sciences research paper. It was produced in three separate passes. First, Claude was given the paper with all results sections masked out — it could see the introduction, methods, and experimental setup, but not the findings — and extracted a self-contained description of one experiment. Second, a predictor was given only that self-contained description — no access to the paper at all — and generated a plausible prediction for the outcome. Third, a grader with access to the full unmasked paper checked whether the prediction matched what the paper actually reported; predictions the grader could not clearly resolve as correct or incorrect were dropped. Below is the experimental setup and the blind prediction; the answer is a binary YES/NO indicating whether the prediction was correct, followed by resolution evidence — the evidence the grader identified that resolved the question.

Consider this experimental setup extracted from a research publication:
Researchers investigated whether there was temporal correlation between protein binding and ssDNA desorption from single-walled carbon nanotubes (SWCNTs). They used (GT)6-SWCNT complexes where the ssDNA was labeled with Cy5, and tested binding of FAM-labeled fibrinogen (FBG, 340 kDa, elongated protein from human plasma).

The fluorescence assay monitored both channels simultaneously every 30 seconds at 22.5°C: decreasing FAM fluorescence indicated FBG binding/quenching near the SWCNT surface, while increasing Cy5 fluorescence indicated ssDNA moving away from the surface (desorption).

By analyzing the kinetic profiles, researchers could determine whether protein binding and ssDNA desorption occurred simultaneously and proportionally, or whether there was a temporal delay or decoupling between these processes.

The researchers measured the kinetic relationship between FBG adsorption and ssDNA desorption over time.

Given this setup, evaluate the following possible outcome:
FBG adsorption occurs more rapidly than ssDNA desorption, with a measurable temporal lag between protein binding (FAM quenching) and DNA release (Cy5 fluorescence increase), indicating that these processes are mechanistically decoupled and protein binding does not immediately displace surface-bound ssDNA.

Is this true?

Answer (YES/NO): YES